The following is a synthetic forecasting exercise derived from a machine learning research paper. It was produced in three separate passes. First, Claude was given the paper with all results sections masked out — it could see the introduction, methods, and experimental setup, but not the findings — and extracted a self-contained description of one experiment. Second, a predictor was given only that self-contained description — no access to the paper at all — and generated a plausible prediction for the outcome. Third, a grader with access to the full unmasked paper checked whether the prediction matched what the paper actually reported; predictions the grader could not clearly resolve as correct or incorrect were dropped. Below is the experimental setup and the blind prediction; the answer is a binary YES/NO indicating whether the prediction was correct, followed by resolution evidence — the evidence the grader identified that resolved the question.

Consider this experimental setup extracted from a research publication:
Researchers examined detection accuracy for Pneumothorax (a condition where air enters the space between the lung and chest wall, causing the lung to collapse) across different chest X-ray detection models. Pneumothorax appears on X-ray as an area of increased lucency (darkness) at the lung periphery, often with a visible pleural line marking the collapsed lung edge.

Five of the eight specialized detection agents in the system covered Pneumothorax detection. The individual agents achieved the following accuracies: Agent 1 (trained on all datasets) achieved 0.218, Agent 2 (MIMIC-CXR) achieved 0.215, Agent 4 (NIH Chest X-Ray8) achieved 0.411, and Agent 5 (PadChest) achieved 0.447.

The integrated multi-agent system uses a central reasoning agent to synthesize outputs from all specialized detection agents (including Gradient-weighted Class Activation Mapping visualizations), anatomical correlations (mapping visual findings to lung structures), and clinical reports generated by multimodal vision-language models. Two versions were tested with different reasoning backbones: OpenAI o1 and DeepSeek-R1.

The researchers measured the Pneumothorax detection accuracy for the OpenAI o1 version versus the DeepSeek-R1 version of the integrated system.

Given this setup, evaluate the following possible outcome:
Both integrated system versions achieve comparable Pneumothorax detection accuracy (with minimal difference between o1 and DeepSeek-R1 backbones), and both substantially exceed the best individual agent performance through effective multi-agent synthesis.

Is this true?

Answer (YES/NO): YES